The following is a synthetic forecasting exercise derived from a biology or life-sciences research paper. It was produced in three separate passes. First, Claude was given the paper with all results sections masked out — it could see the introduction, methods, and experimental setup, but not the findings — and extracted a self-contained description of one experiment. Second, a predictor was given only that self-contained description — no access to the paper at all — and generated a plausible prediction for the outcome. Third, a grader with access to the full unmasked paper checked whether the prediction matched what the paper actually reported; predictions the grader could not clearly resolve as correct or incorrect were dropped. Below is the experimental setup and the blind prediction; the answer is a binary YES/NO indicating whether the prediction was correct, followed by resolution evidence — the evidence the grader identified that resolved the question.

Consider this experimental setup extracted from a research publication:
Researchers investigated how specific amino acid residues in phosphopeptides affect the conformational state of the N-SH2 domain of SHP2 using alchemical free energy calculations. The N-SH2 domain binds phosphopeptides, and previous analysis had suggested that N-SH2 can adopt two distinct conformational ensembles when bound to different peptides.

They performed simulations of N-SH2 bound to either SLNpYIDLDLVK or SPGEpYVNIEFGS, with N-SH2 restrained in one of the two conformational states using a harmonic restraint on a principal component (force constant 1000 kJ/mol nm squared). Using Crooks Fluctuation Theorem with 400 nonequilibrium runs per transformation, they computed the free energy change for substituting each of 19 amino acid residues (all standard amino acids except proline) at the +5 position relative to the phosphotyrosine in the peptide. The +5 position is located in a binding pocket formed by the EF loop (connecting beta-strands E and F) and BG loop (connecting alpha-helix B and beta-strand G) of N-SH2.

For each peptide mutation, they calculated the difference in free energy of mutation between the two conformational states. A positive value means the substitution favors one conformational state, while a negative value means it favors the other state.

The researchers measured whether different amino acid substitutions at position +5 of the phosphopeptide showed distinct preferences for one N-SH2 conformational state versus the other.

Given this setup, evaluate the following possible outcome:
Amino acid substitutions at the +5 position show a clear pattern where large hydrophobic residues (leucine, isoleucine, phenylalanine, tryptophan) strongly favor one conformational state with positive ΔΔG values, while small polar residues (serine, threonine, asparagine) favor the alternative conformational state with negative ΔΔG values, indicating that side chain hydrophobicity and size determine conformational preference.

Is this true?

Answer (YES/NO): NO